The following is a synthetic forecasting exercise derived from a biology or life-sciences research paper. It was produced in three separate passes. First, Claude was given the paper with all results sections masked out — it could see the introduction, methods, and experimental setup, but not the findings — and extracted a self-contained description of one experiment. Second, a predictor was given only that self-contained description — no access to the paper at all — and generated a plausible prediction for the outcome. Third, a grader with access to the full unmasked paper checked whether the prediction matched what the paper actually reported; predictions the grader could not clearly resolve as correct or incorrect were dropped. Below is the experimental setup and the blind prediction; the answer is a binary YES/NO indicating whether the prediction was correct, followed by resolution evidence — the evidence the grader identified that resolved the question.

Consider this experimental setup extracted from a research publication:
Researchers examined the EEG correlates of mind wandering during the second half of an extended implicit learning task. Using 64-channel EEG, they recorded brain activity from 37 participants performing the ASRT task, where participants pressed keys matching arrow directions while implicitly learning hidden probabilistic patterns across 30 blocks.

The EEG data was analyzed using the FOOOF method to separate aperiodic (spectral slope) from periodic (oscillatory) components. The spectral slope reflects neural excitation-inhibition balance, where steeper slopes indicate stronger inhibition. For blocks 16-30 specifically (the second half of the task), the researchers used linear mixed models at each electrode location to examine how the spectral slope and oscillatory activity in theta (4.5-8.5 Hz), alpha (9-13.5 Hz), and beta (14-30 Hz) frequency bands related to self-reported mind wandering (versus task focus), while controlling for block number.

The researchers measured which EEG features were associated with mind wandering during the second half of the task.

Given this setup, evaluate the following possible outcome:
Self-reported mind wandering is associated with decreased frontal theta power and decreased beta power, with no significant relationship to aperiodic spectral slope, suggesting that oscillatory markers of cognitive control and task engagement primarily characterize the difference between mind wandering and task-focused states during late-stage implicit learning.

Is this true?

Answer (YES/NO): NO